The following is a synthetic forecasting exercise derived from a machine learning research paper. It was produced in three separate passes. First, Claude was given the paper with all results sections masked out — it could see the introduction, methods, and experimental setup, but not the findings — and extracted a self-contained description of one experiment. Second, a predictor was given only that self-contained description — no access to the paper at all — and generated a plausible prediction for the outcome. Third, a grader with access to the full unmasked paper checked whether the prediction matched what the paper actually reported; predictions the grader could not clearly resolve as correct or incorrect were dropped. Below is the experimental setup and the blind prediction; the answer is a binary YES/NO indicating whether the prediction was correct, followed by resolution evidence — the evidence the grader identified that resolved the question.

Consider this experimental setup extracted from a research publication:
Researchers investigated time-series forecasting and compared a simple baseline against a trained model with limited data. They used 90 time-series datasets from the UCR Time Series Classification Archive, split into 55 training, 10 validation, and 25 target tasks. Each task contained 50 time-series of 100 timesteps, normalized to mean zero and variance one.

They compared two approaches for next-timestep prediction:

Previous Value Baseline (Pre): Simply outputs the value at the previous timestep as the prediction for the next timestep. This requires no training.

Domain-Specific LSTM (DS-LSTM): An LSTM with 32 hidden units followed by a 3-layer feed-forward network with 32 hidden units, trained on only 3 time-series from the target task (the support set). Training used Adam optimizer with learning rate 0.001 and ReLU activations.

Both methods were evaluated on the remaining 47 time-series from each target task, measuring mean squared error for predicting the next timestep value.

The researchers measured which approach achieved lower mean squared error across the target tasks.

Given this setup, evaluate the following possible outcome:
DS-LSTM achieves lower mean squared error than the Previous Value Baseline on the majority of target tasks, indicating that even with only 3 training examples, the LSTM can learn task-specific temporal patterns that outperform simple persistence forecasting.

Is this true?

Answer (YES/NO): NO